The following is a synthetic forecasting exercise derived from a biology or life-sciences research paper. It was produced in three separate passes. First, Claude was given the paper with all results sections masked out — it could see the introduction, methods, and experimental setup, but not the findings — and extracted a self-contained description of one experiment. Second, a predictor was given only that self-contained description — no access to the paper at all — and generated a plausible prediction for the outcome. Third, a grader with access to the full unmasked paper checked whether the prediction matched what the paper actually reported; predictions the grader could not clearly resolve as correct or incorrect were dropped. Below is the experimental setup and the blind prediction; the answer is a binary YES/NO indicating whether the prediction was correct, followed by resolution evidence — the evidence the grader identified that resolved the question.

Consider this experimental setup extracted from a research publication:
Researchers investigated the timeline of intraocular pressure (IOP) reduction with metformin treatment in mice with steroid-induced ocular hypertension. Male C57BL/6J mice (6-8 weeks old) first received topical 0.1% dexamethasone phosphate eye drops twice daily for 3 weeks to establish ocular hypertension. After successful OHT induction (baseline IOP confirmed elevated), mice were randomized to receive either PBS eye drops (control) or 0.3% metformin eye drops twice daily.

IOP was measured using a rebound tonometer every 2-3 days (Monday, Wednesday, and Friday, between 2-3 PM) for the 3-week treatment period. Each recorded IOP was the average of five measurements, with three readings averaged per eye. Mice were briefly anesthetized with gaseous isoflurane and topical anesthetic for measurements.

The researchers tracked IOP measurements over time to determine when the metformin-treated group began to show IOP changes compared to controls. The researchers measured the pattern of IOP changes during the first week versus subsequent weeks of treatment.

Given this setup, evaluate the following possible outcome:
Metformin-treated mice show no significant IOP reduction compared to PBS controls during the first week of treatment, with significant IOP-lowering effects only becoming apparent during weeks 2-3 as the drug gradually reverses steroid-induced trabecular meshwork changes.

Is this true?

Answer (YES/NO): NO